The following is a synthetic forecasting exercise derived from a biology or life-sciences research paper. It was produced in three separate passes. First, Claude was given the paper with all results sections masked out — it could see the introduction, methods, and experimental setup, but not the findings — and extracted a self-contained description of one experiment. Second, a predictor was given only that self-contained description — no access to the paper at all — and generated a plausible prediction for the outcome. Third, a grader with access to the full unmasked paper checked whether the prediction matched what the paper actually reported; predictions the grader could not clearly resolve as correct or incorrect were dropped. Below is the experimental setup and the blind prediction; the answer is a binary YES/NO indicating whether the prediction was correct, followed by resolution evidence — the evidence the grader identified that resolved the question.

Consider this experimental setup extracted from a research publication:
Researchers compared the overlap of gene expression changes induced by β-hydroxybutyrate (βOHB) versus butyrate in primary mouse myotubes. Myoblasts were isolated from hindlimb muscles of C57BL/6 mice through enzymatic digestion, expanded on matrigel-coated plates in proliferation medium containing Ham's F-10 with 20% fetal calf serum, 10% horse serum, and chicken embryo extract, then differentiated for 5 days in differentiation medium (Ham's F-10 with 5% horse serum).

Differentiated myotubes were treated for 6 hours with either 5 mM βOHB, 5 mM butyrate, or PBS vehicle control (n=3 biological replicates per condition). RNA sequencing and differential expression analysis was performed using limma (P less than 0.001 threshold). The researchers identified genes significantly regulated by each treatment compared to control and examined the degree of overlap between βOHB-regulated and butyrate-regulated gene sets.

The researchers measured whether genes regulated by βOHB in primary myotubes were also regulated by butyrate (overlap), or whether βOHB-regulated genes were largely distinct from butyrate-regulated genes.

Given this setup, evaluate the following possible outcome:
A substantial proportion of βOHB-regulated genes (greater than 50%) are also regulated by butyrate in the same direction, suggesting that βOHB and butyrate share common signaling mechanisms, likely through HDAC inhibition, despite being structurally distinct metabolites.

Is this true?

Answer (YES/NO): YES